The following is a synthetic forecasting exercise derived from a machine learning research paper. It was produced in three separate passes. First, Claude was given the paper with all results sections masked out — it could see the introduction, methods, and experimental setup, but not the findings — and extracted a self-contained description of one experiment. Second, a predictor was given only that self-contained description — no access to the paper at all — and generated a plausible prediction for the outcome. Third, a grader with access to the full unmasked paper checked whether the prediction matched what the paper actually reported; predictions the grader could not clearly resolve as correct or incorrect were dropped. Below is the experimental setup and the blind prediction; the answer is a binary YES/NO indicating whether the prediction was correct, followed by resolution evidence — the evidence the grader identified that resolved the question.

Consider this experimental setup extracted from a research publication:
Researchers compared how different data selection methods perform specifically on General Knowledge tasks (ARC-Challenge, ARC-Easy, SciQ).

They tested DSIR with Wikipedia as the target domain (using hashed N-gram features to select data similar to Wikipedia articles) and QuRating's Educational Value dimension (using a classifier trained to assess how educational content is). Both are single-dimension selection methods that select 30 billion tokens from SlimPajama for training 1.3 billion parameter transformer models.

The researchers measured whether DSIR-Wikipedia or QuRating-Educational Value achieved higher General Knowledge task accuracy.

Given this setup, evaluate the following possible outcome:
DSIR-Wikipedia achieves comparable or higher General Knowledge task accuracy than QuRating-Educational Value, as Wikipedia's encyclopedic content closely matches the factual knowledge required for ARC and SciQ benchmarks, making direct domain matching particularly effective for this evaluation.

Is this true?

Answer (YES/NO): NO